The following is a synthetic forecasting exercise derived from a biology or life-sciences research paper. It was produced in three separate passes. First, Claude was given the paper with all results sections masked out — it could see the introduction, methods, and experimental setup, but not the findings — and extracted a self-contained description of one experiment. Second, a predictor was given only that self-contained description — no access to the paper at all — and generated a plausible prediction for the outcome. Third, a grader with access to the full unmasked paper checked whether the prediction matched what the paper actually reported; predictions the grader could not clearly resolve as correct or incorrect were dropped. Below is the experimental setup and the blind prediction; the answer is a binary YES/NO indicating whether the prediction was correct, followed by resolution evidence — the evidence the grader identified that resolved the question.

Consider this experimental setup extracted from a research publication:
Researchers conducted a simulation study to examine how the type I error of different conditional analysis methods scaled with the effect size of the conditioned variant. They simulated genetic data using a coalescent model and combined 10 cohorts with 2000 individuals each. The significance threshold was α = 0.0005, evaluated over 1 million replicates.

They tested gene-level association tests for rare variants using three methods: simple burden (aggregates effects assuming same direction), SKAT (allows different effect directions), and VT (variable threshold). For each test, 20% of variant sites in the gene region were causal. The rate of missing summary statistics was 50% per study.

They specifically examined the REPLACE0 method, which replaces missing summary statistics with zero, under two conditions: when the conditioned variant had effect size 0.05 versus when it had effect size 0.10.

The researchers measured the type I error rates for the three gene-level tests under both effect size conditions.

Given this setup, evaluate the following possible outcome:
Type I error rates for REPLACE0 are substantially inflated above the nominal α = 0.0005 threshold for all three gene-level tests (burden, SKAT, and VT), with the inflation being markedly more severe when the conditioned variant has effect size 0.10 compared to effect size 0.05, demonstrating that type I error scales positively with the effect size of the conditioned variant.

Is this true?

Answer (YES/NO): YES